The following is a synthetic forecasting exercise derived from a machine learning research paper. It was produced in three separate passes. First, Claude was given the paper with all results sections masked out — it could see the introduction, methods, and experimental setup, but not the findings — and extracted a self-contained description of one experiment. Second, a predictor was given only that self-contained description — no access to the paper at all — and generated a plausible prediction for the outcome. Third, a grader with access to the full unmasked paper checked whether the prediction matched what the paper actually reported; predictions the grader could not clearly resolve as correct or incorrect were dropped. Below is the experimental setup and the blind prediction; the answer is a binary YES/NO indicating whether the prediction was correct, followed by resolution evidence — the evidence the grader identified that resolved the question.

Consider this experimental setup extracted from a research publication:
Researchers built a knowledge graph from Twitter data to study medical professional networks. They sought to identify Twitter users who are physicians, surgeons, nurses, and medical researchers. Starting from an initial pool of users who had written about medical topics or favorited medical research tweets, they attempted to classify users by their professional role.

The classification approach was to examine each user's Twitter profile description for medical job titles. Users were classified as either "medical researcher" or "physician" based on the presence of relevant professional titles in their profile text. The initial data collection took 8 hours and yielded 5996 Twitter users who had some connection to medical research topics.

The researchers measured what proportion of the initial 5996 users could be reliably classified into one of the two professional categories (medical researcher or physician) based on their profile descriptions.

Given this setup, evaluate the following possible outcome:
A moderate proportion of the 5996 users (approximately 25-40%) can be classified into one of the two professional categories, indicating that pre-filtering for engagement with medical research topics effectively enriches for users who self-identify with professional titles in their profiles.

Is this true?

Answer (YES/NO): NO